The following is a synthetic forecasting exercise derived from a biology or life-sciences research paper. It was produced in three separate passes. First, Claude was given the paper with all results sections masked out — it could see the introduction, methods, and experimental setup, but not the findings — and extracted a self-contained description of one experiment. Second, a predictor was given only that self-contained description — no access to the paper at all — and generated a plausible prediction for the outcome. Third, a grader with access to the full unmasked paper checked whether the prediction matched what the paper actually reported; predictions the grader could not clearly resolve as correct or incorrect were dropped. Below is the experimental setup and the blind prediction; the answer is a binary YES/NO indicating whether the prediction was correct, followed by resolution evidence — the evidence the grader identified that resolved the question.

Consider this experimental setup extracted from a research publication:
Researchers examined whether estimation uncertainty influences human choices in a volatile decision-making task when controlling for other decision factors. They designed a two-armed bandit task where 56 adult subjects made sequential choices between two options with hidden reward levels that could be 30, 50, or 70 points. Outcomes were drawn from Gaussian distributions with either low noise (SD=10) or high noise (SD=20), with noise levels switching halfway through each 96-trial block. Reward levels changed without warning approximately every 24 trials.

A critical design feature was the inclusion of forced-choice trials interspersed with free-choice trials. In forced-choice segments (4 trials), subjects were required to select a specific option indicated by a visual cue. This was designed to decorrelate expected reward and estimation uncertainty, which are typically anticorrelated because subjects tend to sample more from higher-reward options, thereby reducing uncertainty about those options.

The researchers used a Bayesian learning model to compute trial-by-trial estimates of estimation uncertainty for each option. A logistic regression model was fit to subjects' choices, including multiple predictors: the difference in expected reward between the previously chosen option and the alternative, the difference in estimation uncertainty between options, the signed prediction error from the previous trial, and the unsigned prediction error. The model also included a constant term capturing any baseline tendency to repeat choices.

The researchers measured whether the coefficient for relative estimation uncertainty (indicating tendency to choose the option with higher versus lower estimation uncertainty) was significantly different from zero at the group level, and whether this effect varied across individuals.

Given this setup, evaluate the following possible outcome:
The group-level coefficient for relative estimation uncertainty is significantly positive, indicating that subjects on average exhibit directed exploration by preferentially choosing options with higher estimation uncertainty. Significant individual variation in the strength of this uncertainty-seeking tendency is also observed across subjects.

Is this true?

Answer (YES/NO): NO